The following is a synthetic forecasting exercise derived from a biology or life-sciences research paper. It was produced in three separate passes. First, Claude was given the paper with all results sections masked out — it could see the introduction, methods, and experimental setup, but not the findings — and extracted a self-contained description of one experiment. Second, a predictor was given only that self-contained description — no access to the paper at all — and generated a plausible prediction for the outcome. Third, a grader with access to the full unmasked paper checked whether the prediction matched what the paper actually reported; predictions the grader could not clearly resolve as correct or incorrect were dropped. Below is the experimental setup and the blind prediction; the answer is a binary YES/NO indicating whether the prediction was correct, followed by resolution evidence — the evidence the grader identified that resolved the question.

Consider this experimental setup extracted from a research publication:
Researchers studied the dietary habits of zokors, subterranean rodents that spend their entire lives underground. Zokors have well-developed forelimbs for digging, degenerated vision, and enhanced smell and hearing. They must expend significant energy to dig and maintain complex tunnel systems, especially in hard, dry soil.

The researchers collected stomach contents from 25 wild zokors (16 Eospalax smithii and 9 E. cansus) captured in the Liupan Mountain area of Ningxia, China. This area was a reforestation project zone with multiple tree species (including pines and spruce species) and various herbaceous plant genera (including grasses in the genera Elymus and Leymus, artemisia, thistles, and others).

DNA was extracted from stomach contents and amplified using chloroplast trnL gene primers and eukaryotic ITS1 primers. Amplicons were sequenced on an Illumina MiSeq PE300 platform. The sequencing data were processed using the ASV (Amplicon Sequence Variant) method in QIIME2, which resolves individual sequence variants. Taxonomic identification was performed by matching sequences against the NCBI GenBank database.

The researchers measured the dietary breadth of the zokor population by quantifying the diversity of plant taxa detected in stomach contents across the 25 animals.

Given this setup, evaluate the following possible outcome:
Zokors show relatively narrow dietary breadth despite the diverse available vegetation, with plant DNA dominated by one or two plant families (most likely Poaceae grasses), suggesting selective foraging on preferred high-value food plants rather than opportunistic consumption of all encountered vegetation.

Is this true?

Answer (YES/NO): NO